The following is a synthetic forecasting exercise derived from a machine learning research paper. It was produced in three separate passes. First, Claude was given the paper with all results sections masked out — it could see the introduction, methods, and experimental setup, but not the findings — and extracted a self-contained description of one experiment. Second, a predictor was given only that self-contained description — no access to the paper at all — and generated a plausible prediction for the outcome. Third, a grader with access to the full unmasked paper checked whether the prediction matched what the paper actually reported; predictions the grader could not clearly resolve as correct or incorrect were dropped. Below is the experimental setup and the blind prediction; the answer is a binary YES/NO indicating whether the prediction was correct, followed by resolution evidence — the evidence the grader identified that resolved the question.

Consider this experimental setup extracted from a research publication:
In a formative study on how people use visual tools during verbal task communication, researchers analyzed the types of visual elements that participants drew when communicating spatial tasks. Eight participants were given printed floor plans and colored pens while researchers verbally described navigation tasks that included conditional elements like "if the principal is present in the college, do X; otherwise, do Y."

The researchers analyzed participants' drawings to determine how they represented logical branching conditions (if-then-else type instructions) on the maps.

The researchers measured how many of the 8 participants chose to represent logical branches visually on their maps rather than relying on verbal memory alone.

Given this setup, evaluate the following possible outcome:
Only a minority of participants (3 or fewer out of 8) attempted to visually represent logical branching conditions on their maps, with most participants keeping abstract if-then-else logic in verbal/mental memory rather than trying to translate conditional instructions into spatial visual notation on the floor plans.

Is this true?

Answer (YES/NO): NO